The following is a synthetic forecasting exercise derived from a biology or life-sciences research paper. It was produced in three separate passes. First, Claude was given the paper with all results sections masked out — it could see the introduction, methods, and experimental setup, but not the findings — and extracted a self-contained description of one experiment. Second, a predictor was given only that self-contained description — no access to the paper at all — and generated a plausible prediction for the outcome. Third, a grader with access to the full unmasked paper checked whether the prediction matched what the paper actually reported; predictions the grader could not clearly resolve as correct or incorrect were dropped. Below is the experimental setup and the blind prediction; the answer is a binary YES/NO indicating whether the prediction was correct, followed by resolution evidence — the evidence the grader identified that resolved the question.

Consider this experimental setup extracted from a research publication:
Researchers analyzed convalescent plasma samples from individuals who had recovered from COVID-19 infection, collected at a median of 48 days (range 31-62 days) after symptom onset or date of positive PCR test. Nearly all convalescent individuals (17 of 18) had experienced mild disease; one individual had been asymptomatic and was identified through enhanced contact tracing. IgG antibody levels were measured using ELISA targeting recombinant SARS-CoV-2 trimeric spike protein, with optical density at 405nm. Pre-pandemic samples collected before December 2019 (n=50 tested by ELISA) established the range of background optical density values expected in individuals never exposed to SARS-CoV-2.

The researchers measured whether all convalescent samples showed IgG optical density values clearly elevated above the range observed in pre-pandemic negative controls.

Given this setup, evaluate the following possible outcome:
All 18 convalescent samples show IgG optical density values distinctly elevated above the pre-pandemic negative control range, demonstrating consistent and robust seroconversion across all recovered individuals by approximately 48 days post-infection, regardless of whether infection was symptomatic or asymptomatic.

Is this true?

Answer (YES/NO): YES